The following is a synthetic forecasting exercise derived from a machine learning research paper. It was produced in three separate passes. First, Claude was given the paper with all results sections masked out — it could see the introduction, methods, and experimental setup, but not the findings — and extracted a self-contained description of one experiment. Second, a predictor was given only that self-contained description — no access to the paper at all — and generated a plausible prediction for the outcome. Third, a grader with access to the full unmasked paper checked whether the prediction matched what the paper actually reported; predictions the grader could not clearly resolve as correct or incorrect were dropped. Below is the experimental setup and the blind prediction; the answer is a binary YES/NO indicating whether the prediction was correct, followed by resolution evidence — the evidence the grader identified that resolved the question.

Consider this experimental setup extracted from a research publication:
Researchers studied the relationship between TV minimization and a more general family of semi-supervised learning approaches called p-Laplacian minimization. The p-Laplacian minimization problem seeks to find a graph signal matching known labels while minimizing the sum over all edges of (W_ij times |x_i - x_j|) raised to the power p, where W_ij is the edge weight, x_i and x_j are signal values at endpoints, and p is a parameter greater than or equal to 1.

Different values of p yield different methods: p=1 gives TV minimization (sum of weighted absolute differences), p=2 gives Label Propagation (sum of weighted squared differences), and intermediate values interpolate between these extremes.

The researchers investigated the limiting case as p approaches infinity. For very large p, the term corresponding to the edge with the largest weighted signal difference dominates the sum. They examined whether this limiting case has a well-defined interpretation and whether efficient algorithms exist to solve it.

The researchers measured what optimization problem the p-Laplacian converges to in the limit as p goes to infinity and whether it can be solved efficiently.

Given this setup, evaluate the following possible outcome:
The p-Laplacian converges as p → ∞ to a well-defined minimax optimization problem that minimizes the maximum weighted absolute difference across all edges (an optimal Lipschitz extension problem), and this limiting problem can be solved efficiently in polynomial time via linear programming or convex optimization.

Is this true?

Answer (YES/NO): NO